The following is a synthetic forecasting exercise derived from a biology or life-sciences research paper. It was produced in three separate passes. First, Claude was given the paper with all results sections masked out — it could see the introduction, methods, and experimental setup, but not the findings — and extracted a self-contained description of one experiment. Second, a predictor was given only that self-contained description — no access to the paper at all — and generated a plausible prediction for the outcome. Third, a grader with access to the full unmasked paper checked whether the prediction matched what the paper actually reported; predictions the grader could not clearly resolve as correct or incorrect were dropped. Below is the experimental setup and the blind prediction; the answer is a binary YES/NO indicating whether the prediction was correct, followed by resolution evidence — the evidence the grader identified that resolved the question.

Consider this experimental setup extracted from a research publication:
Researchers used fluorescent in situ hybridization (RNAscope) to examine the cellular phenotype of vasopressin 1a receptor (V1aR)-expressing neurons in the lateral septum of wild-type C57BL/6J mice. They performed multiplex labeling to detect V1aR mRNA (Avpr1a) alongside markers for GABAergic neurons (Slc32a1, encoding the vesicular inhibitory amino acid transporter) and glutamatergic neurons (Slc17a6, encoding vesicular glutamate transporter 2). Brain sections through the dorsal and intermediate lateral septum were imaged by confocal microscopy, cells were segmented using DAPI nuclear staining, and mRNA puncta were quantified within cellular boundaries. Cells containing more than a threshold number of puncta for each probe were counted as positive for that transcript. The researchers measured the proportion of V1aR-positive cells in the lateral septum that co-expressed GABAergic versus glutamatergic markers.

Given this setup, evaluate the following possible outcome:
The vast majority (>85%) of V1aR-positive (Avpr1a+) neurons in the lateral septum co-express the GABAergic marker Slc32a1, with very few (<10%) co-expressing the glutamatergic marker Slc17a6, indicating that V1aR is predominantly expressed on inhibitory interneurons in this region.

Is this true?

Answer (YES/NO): YES